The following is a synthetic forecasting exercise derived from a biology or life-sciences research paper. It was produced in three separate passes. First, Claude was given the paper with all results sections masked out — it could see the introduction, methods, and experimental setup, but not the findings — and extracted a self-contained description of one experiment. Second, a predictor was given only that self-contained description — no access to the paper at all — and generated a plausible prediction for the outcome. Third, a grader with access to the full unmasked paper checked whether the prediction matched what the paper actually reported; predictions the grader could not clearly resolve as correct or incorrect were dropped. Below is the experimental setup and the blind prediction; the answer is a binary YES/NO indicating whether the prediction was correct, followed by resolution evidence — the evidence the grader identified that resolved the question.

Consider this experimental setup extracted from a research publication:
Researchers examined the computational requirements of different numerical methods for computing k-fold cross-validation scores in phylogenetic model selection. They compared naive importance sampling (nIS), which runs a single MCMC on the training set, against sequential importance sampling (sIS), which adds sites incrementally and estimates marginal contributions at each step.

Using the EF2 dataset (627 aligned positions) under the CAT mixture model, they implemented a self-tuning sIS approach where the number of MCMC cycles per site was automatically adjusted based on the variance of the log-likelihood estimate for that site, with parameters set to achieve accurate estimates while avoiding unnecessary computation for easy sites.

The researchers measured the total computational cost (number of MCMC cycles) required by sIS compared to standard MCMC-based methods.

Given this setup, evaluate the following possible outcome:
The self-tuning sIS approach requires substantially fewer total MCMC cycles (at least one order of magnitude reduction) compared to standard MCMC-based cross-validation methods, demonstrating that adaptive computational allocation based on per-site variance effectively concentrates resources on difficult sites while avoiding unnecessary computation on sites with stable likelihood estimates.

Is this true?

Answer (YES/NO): NO